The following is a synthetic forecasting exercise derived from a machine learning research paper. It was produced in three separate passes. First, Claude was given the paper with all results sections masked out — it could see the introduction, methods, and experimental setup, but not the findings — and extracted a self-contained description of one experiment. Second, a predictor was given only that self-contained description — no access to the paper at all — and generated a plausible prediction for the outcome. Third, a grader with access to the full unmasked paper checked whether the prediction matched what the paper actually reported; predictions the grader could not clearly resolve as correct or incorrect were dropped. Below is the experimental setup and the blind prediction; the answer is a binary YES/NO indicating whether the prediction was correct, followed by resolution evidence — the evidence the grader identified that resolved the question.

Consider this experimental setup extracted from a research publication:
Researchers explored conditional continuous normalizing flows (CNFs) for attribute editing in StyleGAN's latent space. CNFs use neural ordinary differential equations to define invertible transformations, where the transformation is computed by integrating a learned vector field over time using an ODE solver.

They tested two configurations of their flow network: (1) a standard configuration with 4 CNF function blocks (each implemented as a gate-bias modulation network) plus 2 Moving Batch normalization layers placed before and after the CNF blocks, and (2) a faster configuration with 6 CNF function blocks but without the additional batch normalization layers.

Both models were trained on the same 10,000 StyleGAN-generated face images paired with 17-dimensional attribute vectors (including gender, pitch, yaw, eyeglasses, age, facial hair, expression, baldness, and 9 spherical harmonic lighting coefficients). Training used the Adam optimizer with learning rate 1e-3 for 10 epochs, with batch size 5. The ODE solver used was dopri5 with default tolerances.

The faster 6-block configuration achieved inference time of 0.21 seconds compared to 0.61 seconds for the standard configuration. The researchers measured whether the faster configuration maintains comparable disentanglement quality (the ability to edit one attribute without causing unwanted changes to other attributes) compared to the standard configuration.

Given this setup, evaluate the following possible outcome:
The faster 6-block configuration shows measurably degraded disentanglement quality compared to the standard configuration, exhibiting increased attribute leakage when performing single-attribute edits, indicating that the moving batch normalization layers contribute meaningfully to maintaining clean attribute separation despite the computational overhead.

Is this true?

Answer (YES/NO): NO